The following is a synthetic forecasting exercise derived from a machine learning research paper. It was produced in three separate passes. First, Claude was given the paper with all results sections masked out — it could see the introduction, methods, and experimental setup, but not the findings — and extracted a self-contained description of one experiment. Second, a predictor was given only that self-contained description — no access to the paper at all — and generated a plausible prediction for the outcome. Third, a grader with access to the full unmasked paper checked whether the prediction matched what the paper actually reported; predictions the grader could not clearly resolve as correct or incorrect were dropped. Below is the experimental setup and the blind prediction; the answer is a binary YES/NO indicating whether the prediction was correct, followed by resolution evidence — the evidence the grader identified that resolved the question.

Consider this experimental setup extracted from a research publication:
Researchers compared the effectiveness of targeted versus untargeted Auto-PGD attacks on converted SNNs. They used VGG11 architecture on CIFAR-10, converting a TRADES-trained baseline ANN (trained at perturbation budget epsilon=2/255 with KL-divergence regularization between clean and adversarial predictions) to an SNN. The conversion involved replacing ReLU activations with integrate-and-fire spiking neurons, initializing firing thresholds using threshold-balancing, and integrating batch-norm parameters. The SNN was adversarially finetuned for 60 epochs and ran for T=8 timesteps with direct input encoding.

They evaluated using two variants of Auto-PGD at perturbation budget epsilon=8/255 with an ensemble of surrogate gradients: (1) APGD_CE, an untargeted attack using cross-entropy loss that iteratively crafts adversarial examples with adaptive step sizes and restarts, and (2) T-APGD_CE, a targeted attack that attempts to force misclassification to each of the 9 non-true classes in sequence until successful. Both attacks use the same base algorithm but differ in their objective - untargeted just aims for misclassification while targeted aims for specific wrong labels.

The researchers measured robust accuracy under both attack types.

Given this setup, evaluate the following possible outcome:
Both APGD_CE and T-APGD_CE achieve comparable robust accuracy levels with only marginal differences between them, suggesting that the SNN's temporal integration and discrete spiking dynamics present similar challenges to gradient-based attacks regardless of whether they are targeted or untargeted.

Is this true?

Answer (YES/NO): NO